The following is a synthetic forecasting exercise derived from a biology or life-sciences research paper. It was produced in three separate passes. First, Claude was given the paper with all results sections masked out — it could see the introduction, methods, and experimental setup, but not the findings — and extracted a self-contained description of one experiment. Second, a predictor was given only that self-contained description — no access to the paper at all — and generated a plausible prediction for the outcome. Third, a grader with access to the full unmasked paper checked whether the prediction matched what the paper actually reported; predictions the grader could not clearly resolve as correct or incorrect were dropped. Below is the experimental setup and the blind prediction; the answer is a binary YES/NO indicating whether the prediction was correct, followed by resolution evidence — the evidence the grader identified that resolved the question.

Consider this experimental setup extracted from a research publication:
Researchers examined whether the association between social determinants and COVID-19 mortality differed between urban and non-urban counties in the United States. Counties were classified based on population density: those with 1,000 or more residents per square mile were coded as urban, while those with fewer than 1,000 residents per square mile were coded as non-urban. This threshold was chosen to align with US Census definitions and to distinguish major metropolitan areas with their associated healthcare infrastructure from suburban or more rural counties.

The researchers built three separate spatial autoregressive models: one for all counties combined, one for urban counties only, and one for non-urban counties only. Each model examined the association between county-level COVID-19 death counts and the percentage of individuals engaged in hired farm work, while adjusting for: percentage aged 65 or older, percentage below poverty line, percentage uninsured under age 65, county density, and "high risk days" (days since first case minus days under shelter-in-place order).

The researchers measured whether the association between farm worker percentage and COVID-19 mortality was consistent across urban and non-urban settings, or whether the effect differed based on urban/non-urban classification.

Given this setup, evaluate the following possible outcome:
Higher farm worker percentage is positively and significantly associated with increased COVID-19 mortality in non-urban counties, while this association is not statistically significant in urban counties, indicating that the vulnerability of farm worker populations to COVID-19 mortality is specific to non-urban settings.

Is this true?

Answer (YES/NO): YES